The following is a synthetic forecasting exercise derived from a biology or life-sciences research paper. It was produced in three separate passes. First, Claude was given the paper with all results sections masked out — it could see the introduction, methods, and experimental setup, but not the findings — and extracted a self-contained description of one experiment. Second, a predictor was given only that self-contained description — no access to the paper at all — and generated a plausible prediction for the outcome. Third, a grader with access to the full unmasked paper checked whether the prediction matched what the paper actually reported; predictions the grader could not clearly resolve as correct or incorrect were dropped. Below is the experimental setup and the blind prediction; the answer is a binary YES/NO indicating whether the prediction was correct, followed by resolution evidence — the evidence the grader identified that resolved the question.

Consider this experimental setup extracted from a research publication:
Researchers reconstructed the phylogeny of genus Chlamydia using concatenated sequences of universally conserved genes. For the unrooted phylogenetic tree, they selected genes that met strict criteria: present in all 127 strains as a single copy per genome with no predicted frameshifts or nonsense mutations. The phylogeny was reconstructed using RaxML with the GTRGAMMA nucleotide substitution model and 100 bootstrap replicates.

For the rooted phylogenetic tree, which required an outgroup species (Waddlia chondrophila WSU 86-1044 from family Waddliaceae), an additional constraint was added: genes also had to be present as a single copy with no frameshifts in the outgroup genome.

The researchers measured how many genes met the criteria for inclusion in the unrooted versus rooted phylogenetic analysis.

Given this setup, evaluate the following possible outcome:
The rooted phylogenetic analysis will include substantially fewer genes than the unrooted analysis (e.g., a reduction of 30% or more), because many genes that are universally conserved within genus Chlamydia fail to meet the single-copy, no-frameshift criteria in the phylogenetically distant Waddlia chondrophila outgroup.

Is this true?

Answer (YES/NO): NO